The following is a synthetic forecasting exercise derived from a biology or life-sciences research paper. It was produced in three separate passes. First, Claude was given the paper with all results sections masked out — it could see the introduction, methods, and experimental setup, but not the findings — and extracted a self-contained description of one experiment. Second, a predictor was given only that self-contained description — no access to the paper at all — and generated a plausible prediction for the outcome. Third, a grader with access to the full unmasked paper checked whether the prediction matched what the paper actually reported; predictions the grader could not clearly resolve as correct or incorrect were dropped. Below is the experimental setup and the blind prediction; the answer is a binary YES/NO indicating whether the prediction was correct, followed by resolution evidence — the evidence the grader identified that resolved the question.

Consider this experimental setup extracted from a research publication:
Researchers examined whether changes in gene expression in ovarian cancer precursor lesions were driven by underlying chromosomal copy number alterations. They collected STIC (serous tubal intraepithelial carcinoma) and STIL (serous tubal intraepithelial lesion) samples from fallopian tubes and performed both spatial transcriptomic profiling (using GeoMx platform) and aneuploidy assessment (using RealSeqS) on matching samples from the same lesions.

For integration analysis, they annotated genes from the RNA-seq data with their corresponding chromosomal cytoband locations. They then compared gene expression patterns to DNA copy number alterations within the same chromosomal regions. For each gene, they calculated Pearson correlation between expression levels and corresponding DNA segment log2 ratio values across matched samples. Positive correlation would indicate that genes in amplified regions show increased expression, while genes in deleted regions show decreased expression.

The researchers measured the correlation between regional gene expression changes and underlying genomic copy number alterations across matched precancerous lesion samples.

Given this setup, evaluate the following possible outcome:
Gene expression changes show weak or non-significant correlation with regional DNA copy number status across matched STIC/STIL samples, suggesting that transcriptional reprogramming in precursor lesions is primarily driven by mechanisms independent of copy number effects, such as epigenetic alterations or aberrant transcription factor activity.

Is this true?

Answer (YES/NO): NO